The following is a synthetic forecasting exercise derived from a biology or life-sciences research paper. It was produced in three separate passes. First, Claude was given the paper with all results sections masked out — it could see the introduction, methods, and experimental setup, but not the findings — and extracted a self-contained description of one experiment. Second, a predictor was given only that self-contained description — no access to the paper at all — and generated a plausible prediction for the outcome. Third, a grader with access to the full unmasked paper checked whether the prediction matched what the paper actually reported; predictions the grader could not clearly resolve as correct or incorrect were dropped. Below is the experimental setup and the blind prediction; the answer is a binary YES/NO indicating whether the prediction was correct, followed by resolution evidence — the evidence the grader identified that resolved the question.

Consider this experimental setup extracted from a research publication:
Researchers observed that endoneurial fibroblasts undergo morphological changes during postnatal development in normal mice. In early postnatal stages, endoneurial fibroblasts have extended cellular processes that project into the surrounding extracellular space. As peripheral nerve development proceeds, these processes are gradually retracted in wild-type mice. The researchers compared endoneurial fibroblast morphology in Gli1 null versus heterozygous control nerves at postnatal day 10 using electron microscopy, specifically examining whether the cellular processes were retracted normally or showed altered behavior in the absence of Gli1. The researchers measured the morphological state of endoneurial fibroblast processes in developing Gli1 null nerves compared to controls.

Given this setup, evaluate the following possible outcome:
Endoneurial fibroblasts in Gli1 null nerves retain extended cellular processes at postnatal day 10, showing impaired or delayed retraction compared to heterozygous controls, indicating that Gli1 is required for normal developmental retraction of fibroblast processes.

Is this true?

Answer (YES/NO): YES